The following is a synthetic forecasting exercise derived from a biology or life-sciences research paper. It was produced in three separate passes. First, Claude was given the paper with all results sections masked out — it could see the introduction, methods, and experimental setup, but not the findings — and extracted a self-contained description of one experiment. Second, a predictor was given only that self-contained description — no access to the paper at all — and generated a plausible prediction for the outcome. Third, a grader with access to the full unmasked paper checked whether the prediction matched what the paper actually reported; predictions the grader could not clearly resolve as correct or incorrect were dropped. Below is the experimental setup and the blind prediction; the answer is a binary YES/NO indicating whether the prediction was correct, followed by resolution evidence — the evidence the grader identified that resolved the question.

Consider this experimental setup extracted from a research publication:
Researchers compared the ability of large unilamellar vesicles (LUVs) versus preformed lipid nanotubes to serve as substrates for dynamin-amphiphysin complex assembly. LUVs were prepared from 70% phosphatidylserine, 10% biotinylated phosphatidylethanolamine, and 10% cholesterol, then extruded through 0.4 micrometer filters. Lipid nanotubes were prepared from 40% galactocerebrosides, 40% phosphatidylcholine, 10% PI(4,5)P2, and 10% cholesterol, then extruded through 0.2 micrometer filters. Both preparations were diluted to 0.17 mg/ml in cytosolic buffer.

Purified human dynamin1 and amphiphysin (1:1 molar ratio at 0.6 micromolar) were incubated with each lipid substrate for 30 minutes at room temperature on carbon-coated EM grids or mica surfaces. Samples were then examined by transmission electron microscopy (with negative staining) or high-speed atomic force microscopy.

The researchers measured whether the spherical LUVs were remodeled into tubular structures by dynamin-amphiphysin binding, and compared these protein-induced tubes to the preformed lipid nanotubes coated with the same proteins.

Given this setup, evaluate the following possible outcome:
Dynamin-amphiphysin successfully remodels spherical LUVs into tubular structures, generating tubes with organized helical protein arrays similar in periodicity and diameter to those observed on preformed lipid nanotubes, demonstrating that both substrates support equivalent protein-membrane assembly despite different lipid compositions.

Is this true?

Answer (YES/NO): NO